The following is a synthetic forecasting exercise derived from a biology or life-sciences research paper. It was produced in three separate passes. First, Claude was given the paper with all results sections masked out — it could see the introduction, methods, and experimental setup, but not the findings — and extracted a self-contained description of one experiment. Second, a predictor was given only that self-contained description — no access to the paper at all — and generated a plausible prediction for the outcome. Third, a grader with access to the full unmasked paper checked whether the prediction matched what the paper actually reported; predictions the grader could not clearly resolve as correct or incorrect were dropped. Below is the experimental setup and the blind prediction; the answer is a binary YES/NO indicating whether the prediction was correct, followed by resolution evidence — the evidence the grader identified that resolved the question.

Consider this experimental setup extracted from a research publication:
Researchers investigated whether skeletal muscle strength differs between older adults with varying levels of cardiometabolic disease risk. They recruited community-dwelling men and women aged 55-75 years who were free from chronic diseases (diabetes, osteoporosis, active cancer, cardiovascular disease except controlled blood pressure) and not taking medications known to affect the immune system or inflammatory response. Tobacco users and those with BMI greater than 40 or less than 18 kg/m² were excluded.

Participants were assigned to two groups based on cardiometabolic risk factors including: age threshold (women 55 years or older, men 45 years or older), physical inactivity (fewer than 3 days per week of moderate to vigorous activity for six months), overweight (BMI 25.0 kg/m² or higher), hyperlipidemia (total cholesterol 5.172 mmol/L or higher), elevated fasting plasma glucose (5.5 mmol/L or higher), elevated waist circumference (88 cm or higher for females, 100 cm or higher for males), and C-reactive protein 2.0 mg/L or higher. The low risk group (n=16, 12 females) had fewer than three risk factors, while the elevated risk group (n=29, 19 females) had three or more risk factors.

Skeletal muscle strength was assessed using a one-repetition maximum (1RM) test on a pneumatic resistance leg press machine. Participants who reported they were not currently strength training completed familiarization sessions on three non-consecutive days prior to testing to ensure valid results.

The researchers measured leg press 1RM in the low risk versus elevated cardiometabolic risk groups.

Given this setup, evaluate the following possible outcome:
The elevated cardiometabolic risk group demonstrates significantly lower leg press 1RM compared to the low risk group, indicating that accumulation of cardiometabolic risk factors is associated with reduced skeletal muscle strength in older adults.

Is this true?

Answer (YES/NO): NO